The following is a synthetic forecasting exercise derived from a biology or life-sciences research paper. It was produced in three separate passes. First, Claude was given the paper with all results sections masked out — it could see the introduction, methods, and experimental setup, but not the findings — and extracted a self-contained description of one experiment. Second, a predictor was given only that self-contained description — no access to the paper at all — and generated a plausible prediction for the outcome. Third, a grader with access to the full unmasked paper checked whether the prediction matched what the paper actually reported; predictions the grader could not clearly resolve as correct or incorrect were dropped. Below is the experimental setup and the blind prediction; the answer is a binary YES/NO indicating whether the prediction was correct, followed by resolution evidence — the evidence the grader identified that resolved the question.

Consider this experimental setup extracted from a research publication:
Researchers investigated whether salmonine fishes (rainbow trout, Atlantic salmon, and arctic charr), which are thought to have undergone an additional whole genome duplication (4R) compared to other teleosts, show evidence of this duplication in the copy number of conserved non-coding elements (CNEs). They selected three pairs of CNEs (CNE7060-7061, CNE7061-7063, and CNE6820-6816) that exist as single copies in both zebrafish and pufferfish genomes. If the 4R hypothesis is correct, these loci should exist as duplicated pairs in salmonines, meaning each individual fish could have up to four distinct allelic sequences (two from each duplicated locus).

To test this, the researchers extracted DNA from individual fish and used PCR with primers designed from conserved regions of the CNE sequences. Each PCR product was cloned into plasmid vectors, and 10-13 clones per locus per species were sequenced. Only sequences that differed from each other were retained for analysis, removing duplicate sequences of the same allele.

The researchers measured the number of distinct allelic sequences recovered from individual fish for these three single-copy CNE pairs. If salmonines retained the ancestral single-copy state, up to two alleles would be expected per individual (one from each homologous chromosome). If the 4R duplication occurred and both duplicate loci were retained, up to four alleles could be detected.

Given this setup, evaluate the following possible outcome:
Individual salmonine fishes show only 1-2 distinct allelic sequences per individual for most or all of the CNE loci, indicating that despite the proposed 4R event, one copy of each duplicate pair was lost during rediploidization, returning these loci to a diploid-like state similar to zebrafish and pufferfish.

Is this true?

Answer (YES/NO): NO